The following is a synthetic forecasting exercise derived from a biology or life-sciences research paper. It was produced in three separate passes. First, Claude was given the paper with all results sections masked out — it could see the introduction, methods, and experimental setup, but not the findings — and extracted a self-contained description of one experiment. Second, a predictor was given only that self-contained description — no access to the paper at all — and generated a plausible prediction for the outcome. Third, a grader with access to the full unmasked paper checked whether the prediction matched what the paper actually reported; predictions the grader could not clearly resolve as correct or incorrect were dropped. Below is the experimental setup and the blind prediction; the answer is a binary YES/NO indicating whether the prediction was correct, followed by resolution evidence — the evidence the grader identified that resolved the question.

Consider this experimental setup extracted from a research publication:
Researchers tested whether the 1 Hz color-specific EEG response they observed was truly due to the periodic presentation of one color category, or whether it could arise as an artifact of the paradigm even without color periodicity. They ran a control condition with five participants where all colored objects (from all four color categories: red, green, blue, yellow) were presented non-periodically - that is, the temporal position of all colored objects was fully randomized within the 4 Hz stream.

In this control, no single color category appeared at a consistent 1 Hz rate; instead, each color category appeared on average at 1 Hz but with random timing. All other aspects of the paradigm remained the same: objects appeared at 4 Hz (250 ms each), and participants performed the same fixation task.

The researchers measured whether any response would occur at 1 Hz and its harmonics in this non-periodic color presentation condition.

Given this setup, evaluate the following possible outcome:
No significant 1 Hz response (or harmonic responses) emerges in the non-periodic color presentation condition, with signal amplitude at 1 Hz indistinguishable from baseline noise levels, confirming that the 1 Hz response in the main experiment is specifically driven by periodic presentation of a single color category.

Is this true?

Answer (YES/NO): YES